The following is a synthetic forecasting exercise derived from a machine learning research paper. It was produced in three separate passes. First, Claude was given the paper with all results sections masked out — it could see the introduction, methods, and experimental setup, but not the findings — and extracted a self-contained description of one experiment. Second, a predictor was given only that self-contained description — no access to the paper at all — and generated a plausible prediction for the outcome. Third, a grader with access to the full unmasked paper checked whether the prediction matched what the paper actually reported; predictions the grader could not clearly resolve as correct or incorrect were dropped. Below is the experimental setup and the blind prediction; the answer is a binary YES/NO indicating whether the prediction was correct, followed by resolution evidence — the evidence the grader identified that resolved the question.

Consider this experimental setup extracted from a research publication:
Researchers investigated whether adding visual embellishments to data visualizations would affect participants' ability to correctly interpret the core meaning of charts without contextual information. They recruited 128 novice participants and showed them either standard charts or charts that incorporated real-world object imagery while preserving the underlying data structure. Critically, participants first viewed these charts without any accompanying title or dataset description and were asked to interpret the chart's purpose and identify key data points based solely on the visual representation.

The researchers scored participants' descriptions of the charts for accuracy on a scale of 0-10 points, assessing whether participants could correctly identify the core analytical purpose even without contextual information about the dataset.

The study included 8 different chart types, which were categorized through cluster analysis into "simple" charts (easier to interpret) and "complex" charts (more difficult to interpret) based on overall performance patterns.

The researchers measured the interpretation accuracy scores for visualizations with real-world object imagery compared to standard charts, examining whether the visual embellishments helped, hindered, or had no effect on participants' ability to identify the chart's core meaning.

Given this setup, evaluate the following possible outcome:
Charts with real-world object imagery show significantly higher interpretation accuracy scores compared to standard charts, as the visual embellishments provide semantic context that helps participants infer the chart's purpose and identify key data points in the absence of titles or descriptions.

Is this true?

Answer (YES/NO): NO